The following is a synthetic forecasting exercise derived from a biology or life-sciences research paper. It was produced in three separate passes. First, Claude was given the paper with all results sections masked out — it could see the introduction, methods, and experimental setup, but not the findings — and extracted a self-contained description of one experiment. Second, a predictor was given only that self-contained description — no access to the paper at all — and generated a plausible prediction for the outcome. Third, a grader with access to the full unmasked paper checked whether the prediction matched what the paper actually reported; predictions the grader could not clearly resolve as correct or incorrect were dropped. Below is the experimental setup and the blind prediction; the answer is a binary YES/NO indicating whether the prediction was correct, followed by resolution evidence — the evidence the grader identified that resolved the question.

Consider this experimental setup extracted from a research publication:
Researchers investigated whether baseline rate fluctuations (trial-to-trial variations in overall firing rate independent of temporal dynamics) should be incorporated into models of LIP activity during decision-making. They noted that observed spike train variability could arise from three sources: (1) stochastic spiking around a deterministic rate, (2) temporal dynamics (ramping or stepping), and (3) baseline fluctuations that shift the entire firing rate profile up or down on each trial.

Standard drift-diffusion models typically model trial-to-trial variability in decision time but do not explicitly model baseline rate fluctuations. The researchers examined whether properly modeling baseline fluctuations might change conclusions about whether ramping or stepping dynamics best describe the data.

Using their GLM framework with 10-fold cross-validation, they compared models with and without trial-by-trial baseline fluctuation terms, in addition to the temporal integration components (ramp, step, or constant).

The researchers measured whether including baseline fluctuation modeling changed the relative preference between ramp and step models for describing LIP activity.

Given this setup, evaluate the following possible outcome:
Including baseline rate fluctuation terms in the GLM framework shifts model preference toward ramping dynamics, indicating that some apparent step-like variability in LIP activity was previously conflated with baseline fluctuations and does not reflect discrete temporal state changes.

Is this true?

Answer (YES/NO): NO